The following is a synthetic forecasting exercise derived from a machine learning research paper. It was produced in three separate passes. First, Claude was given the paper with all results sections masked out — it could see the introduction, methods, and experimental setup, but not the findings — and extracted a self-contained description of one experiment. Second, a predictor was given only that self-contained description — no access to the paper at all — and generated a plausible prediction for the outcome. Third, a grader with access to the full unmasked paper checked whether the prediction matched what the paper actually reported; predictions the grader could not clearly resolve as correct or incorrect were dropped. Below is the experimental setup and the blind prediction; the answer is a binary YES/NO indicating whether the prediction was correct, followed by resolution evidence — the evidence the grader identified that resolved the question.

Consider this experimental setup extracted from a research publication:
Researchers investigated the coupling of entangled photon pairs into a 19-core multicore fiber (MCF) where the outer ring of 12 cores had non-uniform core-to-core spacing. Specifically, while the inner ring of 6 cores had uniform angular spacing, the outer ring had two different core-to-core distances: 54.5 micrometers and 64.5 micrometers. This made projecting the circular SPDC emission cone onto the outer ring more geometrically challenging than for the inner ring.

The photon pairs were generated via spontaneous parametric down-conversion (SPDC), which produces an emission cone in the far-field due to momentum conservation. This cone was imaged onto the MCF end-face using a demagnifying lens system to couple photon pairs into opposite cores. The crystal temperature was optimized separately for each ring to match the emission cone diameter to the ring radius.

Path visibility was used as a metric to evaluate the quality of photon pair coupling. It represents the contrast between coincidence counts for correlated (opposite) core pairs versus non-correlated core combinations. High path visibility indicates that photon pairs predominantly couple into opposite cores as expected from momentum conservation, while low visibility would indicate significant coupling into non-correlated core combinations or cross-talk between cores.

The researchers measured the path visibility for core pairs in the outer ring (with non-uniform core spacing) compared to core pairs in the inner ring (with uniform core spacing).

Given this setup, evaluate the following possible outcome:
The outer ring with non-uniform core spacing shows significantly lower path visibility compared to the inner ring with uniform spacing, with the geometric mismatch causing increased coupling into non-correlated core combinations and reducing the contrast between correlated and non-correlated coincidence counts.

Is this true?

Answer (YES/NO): NO